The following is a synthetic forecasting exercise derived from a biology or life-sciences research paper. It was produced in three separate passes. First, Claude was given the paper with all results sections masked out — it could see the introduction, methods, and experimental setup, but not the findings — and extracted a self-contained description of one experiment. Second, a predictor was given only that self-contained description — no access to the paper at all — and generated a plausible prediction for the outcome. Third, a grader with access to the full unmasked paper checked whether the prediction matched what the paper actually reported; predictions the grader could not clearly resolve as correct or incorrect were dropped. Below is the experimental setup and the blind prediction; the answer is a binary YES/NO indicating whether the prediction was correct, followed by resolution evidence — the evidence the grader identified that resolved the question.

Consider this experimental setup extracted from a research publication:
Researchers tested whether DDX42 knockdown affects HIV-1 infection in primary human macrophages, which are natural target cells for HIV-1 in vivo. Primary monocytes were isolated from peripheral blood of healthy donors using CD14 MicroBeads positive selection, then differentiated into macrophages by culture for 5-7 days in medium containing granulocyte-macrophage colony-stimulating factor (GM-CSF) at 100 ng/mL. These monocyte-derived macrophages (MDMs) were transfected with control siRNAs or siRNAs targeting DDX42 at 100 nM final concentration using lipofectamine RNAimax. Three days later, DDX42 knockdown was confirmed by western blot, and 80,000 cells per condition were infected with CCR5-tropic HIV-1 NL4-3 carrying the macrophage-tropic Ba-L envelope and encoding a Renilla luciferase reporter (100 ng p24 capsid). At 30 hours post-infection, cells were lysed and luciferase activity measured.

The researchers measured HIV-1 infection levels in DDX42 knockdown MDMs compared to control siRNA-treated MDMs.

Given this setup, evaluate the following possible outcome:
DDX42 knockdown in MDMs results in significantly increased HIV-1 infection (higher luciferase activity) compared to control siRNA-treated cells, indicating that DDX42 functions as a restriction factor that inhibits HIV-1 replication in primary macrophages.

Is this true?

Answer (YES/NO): YES